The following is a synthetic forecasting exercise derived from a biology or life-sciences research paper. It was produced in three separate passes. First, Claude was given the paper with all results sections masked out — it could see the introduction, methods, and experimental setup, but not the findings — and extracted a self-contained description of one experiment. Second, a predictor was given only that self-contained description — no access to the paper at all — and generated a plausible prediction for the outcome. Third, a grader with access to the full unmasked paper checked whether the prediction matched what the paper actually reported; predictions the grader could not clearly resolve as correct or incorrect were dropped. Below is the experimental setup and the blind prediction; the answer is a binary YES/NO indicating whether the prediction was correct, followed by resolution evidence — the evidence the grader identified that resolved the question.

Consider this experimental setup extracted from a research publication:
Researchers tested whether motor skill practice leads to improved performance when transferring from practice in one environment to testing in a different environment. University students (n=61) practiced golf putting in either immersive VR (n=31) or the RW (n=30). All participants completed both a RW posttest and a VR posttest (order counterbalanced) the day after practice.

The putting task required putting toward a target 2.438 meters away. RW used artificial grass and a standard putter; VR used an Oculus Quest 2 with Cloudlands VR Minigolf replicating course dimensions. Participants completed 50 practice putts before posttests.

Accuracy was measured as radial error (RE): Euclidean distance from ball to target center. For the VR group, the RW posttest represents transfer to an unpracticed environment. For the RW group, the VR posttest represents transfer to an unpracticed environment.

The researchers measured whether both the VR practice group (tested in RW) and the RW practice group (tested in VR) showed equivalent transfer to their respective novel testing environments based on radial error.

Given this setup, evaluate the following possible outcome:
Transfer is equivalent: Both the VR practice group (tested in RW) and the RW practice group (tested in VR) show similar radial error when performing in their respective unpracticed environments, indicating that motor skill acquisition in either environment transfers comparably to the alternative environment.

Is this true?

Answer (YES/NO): YES